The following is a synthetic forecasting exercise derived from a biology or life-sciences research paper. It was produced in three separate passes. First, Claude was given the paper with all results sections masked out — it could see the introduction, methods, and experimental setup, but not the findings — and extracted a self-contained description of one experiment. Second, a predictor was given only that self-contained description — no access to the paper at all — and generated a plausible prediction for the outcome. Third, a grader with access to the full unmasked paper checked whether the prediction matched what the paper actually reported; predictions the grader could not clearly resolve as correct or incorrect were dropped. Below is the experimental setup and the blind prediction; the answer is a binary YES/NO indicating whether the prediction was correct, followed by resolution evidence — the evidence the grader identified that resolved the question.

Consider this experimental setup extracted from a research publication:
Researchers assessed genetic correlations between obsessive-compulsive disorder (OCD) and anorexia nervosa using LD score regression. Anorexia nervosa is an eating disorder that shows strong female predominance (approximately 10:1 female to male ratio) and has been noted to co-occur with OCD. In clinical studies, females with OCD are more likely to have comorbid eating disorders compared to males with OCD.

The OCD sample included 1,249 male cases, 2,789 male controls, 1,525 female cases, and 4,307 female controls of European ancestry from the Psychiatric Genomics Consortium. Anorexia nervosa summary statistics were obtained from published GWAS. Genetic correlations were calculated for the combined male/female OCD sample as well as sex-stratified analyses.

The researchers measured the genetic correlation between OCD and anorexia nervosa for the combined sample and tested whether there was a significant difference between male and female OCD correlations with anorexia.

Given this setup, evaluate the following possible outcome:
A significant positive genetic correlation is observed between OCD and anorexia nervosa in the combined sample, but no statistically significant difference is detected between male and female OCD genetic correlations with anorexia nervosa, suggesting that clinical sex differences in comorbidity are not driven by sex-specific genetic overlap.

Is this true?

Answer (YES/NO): YES